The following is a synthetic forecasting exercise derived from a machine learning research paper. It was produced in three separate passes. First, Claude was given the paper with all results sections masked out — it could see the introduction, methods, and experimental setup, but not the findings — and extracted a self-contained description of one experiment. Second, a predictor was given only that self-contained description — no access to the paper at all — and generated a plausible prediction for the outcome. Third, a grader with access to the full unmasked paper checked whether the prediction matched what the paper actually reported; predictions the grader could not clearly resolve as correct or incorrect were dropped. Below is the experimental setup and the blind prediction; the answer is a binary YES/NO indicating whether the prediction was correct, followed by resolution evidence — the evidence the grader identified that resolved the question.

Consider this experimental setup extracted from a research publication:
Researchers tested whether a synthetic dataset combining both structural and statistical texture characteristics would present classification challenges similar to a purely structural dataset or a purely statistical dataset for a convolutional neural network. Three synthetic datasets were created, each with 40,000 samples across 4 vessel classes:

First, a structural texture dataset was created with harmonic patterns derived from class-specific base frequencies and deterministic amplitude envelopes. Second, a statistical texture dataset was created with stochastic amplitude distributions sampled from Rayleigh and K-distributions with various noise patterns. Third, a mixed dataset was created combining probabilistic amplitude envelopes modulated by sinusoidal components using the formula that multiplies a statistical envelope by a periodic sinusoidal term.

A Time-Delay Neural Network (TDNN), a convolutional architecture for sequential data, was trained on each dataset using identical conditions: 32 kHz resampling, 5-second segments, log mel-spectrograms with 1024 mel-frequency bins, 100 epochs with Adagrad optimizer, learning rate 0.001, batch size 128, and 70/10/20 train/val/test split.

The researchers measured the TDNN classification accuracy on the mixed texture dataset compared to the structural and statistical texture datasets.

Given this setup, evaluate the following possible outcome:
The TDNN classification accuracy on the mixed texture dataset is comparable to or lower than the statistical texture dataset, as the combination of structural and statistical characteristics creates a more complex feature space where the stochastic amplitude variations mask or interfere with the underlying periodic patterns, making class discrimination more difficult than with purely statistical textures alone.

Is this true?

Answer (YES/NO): NO